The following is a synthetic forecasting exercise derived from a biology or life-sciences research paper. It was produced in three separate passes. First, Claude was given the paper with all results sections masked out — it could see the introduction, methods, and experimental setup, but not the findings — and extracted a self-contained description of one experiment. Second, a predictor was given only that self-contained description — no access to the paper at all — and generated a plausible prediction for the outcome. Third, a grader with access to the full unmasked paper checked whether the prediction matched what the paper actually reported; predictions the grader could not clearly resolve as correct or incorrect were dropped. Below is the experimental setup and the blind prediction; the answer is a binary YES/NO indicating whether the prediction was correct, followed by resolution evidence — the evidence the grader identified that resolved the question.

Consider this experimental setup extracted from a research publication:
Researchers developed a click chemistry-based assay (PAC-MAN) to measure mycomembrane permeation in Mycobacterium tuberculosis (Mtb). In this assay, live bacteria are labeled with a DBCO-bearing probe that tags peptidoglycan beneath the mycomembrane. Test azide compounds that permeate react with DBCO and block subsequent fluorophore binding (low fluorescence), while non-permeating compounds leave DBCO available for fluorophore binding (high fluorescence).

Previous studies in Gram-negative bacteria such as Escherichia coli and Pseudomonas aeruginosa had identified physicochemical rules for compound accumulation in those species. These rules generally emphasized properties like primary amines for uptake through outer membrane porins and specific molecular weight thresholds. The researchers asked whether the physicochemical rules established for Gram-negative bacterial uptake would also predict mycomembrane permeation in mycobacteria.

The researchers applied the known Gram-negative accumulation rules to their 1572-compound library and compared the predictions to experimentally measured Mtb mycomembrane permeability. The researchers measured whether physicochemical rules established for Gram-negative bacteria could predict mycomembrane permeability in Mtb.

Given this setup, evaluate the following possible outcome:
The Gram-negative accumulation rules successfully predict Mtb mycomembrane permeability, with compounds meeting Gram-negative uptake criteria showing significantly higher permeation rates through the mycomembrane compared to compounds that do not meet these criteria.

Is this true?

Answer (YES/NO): NO